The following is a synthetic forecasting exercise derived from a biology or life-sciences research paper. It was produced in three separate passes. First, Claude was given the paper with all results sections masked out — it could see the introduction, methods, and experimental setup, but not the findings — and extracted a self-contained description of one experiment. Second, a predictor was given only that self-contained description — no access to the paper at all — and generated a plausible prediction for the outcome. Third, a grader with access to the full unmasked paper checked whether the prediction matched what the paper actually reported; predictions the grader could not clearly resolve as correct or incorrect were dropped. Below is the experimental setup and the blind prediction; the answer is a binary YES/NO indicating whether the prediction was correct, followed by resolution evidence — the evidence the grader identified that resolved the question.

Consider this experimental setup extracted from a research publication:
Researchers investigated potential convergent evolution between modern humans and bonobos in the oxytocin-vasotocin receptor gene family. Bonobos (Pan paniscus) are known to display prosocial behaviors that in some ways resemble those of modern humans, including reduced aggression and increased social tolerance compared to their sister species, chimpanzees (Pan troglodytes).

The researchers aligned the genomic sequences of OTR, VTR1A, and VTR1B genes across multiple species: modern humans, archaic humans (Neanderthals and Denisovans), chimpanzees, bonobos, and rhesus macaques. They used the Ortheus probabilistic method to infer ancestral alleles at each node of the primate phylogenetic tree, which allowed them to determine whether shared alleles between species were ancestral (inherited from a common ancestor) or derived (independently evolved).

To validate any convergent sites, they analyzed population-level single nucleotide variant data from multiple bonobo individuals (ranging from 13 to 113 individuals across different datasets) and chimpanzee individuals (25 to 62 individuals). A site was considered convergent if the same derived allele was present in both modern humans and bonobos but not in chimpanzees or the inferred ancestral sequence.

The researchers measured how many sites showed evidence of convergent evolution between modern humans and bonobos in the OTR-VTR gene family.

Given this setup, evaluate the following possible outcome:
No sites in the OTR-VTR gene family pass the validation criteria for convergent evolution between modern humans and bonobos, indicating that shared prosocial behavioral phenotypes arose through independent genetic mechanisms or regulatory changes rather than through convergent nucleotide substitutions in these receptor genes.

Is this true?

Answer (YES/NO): NO